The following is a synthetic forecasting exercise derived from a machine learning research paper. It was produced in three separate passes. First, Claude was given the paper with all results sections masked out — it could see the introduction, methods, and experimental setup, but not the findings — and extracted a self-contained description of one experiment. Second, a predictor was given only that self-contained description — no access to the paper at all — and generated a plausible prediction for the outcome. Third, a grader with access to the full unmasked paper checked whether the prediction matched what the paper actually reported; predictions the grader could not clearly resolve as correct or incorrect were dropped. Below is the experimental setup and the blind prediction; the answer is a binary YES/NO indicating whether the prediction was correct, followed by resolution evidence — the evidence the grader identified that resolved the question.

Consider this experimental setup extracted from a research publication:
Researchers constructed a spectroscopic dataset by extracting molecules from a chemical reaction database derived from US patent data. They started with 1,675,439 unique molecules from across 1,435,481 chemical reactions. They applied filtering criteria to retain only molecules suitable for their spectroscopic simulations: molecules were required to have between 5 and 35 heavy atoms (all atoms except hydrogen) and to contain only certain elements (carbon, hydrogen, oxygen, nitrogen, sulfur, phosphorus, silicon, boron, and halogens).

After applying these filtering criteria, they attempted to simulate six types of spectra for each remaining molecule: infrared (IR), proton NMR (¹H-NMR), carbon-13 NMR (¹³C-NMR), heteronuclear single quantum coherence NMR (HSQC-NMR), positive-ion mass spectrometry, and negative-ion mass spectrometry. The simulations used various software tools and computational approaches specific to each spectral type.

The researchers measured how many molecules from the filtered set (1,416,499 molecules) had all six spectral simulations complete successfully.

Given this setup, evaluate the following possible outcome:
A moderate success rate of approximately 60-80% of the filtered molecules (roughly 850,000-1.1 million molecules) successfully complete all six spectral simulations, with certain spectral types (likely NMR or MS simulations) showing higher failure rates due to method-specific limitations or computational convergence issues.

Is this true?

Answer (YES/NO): NO